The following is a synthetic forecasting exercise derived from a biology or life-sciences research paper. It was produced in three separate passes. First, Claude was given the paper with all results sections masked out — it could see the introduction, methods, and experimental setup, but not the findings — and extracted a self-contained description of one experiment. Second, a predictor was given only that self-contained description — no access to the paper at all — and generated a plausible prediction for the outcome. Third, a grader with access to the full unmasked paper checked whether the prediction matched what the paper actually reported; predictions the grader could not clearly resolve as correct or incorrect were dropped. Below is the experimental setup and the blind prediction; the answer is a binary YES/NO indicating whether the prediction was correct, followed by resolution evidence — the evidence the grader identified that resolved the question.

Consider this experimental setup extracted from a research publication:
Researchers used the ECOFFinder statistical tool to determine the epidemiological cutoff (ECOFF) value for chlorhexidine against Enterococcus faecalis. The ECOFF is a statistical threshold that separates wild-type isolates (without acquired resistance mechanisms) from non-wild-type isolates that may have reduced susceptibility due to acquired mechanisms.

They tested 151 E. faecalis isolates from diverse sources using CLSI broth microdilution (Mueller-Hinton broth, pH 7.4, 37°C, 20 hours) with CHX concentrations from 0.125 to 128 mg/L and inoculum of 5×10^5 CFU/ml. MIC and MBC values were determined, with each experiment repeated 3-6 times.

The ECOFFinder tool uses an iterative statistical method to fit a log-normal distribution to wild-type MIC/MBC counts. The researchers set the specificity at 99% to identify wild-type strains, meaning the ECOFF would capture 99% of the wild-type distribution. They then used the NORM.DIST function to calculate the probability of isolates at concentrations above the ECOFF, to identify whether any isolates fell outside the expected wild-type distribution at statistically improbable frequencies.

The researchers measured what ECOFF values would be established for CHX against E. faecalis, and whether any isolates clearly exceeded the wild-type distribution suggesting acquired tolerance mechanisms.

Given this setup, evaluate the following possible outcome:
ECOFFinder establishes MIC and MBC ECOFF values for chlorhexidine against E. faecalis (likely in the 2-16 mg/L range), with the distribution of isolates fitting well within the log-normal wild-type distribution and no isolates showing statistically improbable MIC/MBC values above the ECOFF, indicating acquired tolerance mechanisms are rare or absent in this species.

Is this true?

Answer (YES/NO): NO